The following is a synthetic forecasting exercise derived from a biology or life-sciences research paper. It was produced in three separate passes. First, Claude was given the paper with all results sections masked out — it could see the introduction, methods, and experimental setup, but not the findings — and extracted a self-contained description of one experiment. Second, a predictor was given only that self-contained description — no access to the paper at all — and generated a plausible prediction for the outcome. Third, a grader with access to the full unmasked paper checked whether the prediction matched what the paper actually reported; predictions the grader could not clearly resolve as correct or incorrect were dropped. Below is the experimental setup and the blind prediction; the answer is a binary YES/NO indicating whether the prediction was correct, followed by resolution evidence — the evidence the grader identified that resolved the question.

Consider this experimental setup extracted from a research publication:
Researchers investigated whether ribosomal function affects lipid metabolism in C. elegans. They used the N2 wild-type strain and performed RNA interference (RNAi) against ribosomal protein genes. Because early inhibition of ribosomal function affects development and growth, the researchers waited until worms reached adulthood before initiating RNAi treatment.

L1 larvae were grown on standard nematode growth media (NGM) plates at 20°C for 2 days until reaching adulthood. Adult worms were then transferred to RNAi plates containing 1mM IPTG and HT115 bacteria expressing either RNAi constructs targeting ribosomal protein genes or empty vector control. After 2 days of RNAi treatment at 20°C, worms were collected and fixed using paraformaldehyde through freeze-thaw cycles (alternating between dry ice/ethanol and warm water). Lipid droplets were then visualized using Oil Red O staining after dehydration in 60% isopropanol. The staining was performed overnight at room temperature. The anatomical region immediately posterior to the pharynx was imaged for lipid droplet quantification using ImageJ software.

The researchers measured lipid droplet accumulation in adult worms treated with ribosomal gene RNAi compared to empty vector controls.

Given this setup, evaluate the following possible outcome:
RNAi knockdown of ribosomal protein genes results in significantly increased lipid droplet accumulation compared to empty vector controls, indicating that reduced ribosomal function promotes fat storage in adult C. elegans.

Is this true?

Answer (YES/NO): YES